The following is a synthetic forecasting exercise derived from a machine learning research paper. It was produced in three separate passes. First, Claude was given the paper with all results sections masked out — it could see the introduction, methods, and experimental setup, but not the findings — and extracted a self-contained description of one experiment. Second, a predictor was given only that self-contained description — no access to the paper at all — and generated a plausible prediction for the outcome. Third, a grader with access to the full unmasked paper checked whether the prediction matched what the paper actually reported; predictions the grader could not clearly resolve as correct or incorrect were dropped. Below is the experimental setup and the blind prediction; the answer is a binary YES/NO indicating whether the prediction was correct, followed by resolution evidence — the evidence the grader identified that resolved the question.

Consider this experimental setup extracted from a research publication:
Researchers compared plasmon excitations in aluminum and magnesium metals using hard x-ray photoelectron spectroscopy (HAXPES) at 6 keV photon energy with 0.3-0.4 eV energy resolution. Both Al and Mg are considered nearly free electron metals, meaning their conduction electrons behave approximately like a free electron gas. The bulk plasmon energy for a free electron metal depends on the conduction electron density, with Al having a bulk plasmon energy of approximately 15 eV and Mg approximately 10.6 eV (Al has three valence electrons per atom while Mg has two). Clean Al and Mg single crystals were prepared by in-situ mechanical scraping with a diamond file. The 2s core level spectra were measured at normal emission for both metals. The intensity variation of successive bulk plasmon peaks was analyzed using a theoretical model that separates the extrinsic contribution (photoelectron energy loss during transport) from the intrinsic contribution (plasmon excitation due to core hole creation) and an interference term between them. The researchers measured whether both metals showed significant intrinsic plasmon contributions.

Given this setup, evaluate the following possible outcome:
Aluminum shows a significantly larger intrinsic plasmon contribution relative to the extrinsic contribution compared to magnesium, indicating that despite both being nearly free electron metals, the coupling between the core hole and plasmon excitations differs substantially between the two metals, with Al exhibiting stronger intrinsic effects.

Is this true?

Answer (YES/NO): NO